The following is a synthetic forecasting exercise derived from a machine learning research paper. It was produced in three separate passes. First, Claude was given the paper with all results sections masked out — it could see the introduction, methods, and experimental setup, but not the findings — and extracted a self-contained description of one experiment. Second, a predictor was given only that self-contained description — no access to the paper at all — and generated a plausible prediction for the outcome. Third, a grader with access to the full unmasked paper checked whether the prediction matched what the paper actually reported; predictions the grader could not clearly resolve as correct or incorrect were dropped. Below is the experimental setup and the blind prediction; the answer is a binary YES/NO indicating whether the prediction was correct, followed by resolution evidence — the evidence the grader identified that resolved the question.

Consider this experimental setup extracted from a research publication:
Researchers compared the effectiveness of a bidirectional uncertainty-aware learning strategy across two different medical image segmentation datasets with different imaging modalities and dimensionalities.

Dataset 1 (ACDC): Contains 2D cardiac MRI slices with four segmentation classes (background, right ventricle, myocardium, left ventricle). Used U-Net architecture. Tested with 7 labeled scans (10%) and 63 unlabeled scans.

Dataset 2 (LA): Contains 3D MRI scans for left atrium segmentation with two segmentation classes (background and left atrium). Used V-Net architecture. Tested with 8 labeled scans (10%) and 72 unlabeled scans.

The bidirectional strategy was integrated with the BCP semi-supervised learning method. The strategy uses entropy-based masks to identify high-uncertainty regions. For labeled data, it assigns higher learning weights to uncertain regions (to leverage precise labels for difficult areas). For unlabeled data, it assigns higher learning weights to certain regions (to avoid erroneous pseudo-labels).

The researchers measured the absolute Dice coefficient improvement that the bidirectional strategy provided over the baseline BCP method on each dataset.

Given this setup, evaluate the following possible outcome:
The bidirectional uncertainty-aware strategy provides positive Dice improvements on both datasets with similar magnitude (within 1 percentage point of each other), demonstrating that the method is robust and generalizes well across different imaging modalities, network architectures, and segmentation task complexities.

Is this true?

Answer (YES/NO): NO